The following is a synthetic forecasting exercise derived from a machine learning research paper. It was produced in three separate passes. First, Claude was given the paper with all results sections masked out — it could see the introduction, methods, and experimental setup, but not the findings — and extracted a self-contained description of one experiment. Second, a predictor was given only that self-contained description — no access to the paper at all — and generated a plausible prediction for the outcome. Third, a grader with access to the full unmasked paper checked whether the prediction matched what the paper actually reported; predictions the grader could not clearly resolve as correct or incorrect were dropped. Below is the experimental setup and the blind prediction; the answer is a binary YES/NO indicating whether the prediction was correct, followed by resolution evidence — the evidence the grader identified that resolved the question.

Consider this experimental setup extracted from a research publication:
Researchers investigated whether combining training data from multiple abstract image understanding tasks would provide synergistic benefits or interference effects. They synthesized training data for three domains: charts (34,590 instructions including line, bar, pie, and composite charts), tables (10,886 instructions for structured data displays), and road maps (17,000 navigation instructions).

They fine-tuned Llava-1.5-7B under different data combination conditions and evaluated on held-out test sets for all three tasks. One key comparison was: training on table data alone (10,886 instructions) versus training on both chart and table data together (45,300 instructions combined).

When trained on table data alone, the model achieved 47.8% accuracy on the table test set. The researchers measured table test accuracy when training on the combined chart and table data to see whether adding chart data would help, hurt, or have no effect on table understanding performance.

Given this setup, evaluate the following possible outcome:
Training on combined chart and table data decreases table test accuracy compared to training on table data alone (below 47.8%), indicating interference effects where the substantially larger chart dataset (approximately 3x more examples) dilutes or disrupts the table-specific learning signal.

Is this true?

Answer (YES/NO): NO